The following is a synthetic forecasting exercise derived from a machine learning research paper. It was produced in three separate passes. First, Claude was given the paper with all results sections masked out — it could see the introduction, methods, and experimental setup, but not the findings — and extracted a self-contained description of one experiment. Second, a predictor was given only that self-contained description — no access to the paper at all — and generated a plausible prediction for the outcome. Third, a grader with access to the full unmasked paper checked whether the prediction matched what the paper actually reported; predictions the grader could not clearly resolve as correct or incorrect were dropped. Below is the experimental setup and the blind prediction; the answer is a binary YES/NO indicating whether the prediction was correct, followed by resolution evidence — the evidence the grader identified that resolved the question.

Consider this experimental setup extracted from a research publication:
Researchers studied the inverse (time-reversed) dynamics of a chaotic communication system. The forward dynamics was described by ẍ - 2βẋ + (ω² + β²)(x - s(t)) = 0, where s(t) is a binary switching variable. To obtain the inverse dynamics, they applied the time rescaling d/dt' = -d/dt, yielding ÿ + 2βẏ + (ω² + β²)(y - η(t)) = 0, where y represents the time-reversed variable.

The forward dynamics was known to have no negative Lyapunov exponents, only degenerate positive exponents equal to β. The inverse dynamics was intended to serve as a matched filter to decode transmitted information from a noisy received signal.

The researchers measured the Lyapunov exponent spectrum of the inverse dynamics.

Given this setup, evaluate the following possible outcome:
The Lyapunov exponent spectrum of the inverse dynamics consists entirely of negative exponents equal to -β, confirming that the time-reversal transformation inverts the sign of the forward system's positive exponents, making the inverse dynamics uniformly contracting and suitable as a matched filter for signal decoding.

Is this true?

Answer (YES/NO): YES